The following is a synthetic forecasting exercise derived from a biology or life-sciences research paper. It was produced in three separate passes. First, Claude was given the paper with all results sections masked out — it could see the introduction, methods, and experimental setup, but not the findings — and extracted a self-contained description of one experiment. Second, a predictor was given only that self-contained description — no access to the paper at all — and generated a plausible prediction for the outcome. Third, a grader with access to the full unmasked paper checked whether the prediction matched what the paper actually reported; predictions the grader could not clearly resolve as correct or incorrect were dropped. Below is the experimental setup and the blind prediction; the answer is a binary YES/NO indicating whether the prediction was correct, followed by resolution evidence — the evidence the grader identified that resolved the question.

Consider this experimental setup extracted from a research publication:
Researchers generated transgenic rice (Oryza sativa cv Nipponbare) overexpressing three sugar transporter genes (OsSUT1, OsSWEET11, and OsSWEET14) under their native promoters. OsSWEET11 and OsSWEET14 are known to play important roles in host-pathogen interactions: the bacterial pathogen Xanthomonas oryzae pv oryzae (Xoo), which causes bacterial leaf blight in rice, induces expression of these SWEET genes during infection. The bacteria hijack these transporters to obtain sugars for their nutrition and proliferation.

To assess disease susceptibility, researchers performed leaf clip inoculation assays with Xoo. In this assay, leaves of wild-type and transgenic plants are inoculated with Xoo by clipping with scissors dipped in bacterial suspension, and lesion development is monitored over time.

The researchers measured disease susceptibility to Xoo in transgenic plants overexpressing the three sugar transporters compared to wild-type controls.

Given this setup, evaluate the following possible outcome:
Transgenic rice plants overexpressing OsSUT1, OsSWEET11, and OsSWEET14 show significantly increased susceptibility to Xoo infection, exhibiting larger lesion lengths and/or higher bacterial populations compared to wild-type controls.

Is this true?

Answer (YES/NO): NO